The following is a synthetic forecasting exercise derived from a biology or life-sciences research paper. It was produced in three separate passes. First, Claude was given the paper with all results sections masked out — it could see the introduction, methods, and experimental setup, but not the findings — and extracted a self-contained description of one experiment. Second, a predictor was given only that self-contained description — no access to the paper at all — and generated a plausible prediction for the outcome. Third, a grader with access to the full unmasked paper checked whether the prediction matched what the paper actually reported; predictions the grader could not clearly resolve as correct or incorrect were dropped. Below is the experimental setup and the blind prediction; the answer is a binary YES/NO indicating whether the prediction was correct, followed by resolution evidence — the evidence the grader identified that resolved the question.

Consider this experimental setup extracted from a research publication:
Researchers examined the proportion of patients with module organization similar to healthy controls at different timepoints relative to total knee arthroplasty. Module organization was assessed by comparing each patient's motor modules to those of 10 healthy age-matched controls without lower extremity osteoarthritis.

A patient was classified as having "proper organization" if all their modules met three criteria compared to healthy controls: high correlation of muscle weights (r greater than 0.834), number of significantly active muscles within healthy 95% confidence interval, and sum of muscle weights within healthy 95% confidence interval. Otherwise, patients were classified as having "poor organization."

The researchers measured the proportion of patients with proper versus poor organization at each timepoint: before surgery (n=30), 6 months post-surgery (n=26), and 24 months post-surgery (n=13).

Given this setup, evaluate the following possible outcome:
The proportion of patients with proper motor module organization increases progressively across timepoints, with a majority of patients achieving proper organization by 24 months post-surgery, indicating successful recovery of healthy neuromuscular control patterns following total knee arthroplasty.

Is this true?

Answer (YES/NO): NO